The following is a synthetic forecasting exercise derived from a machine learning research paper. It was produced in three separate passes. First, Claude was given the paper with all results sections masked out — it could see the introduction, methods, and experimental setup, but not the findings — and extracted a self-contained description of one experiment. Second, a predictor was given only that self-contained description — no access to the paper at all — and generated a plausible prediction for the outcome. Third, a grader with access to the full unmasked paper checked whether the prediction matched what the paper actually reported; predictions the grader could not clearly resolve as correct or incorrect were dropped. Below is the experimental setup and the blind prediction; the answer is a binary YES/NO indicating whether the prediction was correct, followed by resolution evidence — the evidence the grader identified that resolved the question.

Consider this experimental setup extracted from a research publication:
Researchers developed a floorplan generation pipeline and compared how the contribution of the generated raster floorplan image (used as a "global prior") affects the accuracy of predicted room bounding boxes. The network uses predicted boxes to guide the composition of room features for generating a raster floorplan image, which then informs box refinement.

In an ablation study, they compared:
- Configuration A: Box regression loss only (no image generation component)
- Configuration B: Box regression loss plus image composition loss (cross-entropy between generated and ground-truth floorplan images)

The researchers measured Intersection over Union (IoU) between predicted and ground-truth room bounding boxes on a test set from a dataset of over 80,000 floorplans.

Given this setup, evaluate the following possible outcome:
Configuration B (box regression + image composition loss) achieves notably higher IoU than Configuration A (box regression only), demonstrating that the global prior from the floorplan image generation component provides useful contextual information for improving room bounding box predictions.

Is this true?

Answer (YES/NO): YES